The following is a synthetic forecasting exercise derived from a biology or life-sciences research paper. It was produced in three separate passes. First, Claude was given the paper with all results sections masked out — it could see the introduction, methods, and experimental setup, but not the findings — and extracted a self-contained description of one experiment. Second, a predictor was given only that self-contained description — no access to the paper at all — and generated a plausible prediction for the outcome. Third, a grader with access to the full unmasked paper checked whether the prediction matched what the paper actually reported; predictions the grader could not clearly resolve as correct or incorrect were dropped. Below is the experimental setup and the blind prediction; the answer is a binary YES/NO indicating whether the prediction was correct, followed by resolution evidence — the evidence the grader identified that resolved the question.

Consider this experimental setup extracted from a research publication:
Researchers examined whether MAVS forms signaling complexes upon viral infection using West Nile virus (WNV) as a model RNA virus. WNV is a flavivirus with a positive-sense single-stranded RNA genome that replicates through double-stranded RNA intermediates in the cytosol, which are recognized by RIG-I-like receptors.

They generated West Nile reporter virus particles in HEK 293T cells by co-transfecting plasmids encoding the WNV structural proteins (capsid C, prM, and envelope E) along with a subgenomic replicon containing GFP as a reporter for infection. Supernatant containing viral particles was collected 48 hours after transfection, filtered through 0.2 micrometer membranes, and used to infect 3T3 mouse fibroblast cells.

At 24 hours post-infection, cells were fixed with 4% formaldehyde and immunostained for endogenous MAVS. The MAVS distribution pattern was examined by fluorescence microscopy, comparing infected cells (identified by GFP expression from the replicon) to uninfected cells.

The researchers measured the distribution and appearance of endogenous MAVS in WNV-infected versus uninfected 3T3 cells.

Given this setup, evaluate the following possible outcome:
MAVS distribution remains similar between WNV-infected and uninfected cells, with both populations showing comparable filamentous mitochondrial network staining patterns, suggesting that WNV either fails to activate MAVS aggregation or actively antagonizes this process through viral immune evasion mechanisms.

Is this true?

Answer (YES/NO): NO